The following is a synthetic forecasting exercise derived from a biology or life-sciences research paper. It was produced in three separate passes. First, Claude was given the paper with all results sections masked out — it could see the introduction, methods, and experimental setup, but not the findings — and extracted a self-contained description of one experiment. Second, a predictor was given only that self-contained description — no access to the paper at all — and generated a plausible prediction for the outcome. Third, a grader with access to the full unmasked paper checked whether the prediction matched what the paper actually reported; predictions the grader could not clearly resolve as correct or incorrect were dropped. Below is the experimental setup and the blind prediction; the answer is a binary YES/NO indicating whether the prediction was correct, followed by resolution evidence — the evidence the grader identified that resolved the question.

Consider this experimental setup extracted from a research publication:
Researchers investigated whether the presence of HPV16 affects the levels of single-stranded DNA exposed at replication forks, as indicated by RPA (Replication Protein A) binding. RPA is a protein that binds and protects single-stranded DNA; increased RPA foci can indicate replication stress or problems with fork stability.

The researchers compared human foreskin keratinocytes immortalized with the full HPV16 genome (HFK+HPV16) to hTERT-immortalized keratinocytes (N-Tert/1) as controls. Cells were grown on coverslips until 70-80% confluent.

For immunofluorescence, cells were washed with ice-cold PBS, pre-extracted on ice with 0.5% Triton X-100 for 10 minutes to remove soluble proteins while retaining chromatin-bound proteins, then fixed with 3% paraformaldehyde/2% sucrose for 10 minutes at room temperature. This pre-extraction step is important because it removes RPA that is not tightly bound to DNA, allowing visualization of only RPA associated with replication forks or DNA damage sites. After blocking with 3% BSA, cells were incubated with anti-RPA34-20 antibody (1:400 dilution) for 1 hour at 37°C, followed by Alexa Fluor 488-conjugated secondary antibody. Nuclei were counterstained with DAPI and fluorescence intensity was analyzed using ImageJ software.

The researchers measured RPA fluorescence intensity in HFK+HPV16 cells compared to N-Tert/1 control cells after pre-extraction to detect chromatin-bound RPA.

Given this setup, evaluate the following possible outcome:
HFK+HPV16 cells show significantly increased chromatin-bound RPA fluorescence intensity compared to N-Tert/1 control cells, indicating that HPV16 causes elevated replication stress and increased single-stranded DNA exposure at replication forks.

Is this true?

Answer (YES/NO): NO